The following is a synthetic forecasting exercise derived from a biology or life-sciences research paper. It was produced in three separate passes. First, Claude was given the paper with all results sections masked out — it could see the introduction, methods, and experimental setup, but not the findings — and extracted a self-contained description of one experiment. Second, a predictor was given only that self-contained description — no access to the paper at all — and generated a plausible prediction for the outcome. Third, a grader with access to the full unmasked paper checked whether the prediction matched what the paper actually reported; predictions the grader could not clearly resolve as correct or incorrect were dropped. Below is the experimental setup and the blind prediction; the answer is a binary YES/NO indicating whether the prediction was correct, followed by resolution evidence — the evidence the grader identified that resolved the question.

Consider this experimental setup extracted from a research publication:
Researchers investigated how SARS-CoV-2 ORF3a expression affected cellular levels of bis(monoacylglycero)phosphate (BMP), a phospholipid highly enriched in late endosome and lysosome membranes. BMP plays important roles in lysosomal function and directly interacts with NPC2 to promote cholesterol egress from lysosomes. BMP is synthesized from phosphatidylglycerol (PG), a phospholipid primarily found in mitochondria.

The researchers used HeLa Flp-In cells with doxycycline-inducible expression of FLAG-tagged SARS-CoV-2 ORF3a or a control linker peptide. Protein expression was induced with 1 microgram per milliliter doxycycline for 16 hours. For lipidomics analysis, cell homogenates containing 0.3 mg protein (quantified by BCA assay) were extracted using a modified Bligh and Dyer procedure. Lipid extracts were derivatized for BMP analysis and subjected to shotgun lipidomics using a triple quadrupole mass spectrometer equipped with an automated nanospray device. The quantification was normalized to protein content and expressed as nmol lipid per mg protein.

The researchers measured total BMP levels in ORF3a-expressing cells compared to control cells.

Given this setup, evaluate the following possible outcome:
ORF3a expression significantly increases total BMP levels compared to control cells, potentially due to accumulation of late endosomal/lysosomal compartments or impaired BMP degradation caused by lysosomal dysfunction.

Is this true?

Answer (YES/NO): NO